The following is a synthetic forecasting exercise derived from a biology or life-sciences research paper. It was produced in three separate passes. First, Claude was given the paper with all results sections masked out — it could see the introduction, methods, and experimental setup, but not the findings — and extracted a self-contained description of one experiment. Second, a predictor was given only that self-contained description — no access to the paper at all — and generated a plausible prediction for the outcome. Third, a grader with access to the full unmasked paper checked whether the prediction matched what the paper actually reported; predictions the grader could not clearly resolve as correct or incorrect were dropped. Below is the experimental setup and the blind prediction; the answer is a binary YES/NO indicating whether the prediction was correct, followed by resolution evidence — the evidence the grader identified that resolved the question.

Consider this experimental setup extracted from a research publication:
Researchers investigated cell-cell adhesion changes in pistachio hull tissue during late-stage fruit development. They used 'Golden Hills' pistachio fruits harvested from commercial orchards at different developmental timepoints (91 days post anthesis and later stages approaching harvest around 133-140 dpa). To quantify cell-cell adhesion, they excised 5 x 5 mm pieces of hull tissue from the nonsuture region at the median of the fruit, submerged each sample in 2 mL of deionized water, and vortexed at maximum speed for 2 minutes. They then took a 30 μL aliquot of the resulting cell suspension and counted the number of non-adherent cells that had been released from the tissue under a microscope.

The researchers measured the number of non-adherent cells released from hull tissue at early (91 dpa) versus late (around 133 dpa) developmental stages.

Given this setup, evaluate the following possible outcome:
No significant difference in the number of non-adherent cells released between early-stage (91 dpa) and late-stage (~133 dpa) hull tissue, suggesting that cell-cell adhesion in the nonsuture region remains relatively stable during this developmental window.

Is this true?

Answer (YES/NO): NO